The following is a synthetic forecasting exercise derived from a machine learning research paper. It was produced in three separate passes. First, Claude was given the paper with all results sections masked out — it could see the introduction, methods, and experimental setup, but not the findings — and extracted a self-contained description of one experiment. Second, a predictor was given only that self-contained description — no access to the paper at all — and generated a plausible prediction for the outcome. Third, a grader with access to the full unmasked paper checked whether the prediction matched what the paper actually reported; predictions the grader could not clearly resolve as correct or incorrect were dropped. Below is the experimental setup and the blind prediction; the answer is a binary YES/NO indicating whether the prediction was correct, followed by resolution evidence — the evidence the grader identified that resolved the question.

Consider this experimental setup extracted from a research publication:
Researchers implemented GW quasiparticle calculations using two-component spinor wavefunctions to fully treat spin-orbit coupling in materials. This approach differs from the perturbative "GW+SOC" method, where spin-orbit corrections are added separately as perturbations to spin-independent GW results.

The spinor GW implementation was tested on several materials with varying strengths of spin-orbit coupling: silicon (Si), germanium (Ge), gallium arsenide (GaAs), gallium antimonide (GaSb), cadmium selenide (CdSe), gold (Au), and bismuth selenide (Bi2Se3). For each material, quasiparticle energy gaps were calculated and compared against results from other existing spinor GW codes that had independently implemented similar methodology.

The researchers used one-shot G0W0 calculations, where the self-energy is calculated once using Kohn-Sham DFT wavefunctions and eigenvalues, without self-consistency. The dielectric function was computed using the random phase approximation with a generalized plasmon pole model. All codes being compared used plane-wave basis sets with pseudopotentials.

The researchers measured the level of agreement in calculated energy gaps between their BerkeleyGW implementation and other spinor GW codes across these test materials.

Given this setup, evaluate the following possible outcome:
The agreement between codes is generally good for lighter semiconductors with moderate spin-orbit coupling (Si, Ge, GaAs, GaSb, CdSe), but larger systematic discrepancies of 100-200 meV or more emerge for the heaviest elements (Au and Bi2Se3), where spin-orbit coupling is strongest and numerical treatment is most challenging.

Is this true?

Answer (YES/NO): NO